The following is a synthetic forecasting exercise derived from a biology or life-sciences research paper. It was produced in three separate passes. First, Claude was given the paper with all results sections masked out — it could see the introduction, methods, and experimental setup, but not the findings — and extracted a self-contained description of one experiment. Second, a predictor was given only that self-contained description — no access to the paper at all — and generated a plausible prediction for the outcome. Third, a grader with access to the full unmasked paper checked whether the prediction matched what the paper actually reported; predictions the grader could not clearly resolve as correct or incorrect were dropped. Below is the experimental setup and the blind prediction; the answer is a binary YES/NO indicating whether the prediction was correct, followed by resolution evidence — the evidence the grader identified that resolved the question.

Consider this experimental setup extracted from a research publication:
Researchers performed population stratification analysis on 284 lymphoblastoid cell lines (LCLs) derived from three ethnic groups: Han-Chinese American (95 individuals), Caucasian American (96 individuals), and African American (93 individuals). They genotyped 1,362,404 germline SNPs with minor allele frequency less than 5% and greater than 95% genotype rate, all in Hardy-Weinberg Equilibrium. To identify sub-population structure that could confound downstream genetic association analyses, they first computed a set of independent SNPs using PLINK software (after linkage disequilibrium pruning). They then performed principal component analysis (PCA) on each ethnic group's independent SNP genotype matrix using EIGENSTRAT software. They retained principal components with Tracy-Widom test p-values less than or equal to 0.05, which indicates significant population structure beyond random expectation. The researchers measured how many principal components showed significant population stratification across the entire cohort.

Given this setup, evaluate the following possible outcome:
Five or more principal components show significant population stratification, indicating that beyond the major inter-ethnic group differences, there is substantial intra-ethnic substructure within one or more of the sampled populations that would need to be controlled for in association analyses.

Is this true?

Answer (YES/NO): YES